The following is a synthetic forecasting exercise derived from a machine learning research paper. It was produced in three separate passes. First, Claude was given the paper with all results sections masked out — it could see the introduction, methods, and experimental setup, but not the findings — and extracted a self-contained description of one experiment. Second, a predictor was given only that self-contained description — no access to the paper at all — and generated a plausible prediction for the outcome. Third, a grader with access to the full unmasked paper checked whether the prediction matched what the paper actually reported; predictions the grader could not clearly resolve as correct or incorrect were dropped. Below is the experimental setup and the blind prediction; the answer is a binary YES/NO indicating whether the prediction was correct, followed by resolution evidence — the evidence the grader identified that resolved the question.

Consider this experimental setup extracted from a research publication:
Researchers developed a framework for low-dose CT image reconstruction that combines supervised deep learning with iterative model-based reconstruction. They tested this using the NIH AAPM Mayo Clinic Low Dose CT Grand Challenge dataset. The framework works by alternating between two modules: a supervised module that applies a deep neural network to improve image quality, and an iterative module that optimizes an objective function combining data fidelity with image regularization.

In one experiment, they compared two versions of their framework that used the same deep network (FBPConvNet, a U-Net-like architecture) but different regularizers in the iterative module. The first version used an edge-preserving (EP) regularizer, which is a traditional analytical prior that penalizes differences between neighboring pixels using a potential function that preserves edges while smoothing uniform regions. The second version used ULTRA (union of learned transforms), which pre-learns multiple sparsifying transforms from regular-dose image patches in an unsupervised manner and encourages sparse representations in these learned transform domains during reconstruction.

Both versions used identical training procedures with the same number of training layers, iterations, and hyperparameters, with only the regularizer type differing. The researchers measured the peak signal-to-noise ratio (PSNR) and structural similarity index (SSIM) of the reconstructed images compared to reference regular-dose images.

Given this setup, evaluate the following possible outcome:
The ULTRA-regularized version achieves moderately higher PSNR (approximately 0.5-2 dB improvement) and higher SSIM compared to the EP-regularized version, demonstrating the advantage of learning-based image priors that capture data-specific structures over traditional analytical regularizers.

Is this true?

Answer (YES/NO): NO